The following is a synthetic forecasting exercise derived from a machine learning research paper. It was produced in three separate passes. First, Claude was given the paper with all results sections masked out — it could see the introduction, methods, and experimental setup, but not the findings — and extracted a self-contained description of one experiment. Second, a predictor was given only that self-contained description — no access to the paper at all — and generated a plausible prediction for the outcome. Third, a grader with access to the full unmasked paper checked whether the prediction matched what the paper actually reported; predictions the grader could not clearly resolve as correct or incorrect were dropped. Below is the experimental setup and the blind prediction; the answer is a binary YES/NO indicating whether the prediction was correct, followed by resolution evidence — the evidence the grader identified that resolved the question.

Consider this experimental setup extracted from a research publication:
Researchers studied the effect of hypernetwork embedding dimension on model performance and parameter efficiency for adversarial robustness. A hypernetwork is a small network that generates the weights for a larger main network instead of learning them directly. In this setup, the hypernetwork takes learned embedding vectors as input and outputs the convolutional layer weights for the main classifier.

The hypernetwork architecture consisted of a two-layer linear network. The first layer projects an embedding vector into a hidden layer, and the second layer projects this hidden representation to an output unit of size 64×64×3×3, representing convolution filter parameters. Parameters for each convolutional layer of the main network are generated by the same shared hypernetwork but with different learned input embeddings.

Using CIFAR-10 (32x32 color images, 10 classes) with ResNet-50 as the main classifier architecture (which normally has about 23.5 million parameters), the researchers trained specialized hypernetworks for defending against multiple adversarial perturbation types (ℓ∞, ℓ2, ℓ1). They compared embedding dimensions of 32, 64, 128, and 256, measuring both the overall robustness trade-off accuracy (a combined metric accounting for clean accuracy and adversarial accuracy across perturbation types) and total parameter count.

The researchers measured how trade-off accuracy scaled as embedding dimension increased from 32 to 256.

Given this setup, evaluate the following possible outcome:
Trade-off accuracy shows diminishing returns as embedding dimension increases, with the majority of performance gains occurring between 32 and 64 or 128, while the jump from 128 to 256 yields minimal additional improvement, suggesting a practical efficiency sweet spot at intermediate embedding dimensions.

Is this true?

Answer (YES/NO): YES